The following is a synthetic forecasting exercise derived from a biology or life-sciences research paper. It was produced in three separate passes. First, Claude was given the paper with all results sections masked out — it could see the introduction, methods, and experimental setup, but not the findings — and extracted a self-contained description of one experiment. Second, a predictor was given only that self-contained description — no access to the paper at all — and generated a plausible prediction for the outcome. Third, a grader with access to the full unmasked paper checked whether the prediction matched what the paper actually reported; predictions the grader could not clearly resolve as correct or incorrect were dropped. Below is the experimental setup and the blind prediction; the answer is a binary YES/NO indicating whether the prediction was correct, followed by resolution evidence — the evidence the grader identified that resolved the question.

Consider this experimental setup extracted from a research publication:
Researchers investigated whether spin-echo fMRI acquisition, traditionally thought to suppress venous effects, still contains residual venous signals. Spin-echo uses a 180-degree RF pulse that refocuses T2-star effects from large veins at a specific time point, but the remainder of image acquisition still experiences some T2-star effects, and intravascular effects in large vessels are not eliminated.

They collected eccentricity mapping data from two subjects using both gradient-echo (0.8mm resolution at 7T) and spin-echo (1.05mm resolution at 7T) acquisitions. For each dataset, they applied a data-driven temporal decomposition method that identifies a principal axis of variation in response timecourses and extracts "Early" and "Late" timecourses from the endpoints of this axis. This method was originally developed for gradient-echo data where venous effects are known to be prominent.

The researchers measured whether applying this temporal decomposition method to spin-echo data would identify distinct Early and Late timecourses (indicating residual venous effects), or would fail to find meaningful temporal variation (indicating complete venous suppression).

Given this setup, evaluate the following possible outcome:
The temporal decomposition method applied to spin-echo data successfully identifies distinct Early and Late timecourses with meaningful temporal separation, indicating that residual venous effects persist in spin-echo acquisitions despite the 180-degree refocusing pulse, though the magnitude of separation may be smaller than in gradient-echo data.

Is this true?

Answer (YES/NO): NO